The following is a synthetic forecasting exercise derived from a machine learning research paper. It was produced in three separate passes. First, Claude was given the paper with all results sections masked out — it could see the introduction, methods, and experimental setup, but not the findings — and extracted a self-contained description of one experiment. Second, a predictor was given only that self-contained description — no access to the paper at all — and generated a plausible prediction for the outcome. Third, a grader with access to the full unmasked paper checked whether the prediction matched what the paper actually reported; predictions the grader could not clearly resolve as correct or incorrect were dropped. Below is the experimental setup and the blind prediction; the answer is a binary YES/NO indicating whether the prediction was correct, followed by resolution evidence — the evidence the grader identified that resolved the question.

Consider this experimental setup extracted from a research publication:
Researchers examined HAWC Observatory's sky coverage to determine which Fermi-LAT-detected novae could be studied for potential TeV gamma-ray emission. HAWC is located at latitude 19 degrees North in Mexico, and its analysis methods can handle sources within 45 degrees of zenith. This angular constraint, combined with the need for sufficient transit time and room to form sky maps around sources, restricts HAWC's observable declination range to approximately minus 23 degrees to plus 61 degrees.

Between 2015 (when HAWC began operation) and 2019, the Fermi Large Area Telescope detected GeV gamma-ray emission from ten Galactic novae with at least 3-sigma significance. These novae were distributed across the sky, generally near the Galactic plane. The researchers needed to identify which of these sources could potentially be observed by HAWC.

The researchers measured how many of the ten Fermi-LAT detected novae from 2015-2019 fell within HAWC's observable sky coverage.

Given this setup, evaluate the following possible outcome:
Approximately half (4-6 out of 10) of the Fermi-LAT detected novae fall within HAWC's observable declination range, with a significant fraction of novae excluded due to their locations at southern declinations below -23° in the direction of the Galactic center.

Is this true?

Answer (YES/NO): NO